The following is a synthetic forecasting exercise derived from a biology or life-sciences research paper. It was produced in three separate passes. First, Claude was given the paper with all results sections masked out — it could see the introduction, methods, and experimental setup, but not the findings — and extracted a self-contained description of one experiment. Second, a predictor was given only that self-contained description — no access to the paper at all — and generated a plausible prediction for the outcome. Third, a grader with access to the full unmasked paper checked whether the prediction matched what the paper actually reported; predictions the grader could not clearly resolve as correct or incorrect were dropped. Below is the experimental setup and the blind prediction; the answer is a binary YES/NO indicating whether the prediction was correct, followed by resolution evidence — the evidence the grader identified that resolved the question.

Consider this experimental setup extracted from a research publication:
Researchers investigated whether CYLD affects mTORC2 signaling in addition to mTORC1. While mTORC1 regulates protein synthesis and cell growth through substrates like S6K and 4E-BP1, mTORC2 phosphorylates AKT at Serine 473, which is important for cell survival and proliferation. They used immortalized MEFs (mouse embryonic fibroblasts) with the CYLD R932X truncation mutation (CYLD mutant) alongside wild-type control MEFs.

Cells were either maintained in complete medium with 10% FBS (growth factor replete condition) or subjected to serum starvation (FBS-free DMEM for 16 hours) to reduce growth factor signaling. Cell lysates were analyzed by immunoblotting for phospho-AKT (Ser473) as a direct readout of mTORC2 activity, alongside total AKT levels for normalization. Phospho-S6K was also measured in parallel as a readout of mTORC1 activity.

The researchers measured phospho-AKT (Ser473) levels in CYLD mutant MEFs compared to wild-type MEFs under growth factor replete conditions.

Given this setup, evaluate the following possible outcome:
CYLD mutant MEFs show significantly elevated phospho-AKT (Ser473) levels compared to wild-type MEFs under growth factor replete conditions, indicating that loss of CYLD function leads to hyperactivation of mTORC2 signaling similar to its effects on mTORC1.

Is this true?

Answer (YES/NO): YES